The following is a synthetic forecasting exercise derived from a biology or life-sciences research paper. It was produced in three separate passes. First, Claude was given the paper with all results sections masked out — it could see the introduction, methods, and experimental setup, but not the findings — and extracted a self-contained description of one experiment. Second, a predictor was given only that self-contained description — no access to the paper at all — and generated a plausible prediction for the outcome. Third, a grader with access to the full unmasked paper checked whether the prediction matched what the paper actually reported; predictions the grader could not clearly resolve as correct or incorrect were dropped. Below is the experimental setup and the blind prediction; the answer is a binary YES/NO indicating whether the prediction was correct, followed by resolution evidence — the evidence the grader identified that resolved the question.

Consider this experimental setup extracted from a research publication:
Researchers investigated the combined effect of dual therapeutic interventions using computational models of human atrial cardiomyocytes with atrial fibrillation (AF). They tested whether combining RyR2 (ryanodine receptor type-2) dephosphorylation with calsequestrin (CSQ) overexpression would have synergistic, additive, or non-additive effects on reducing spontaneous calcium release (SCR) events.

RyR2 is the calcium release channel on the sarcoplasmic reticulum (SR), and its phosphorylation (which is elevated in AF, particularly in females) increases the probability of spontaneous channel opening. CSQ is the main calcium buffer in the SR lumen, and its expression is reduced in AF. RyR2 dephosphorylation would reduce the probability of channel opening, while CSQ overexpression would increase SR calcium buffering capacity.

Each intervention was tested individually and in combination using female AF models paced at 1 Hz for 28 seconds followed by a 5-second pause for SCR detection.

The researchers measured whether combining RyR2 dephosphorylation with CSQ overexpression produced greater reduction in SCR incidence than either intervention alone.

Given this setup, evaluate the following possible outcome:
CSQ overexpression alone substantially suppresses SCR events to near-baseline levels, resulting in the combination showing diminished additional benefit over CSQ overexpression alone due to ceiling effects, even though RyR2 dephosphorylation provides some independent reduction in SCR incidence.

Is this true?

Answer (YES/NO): NO